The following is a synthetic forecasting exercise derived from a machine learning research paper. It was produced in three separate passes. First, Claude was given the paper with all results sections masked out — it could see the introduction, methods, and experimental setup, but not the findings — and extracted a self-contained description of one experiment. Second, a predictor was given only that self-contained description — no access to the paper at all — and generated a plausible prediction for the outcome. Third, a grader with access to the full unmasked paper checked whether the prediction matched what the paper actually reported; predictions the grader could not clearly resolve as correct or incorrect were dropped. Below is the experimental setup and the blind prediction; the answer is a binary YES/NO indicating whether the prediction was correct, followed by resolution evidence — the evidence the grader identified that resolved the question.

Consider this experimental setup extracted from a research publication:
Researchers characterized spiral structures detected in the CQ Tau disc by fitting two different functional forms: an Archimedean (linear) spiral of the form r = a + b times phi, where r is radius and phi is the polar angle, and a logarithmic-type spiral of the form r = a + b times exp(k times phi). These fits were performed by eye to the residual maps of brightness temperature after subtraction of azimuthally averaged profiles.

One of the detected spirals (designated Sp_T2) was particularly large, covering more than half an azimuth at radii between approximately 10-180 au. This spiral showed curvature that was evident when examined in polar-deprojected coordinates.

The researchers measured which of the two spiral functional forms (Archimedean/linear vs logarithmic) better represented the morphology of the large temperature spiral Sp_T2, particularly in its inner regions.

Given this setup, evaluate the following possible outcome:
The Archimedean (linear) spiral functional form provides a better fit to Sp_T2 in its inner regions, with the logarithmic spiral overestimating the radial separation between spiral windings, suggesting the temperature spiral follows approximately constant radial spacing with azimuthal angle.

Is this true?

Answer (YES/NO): NO